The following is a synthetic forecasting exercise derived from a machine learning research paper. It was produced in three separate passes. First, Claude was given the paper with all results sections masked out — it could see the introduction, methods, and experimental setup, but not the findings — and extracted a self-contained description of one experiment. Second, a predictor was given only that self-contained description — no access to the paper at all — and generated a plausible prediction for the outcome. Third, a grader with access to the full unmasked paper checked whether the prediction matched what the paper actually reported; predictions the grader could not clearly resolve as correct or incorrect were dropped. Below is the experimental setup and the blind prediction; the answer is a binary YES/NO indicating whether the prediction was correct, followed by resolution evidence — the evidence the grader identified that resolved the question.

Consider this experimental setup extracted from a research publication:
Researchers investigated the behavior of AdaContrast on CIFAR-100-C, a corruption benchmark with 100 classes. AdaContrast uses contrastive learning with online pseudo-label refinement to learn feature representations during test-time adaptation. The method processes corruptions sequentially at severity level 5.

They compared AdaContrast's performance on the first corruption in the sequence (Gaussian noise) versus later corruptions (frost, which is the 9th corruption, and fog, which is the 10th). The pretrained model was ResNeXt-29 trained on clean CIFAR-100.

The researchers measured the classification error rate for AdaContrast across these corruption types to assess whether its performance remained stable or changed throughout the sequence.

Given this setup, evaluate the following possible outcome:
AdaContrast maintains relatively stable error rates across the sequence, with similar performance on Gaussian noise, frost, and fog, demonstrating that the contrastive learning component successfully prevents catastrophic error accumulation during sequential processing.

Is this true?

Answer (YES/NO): NO